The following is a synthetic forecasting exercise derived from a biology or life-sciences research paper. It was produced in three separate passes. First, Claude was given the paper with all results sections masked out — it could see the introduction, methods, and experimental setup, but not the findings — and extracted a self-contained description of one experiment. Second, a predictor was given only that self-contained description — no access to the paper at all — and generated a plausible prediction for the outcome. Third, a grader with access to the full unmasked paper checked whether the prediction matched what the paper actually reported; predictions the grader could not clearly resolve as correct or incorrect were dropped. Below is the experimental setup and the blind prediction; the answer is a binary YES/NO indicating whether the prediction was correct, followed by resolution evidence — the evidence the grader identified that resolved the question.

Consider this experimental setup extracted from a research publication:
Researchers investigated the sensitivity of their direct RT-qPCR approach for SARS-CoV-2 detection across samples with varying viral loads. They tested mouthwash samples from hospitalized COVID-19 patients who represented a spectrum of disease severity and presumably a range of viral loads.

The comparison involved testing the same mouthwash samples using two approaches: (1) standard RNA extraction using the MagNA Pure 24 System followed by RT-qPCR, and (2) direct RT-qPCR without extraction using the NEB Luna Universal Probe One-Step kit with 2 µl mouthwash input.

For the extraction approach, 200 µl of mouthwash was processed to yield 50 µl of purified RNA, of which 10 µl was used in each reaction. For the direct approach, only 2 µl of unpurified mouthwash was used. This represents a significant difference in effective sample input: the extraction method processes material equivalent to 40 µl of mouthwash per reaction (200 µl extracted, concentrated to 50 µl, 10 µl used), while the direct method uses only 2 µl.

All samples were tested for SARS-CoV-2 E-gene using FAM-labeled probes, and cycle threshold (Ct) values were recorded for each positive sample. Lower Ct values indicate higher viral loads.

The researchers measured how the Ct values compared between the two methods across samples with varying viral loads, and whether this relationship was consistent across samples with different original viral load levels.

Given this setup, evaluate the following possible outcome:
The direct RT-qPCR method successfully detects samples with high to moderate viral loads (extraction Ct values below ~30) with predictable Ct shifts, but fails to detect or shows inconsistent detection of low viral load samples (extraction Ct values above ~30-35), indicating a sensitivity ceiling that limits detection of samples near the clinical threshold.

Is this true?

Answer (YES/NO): YES